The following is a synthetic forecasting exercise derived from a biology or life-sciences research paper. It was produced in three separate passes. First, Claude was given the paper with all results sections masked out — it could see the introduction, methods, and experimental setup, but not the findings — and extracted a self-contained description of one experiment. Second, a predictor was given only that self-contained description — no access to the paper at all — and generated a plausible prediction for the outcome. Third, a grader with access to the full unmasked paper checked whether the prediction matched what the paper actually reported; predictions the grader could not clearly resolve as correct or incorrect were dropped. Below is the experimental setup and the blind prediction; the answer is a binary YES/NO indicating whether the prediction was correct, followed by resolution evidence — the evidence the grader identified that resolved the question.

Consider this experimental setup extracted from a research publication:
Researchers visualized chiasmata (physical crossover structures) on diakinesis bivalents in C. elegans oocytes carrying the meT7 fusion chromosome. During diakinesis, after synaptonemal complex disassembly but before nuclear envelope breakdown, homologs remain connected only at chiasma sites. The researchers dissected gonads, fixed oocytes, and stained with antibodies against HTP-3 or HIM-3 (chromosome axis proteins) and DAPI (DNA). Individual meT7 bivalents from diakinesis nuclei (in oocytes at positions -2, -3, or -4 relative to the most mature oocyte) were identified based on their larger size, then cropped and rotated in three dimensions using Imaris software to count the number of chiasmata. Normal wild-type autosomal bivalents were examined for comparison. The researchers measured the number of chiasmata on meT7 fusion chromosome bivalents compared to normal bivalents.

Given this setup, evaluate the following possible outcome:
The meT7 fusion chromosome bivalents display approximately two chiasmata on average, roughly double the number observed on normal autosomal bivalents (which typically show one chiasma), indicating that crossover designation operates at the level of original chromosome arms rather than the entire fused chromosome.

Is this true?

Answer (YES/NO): NO